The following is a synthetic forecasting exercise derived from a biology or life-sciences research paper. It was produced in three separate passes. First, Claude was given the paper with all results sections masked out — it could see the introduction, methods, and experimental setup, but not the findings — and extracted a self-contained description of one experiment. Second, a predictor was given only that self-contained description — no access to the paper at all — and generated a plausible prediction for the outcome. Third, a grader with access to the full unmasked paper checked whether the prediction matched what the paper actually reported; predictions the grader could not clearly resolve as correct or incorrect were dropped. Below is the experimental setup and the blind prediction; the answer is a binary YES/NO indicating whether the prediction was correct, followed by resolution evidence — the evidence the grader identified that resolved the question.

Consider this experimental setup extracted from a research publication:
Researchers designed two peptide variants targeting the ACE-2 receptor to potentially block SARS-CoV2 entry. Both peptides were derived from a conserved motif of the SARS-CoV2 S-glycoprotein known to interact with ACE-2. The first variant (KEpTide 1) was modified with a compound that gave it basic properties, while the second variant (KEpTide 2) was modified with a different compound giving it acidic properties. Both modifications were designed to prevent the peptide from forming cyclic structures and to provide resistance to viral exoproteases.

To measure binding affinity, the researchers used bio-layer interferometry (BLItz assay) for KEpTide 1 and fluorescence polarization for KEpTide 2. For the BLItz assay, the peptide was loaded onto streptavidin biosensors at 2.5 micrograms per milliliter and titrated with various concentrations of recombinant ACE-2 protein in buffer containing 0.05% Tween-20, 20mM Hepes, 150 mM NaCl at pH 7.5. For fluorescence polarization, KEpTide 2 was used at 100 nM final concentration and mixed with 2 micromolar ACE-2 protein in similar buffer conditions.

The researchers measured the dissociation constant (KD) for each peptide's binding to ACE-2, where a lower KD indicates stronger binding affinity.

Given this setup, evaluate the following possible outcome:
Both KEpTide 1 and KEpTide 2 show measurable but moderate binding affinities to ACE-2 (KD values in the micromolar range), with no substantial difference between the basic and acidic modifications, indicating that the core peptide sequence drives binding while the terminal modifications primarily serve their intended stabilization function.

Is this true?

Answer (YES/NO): NO